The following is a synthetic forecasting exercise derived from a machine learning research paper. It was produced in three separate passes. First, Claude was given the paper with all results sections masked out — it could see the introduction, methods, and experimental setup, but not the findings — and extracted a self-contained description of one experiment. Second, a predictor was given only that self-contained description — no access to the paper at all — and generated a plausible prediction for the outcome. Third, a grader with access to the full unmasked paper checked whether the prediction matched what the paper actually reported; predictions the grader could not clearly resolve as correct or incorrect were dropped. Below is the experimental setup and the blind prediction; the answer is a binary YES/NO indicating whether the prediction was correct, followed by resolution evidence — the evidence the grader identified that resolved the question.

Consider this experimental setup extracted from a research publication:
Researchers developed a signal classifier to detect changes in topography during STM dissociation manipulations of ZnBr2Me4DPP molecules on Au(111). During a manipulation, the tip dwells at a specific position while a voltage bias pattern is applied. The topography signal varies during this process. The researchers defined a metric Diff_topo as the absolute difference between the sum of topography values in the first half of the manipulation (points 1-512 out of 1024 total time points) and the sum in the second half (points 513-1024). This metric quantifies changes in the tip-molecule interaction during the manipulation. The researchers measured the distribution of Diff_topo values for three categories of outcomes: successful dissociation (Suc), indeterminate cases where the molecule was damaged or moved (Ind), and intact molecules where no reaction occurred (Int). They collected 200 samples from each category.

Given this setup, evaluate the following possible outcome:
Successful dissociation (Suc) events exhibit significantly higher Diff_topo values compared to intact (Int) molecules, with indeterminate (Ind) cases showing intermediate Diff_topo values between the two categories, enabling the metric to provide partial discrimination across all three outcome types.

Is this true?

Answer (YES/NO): NO